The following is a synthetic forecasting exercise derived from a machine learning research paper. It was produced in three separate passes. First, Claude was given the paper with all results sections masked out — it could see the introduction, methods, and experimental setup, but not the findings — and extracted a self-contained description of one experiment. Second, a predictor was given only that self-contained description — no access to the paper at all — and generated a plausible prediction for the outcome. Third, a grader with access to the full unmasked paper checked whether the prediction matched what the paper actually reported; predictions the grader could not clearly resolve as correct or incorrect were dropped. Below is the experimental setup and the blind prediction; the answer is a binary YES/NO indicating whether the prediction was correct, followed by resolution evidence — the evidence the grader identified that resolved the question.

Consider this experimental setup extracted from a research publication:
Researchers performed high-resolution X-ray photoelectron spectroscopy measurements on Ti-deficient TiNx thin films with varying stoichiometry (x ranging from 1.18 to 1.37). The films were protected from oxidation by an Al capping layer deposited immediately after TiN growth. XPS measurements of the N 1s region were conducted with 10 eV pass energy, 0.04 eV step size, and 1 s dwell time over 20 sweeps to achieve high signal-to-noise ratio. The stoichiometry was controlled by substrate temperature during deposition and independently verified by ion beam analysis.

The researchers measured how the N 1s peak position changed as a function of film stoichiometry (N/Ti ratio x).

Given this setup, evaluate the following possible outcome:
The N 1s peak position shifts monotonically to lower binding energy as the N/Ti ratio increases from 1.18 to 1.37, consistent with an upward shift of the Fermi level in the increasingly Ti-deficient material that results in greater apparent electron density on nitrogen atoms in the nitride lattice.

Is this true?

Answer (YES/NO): NO